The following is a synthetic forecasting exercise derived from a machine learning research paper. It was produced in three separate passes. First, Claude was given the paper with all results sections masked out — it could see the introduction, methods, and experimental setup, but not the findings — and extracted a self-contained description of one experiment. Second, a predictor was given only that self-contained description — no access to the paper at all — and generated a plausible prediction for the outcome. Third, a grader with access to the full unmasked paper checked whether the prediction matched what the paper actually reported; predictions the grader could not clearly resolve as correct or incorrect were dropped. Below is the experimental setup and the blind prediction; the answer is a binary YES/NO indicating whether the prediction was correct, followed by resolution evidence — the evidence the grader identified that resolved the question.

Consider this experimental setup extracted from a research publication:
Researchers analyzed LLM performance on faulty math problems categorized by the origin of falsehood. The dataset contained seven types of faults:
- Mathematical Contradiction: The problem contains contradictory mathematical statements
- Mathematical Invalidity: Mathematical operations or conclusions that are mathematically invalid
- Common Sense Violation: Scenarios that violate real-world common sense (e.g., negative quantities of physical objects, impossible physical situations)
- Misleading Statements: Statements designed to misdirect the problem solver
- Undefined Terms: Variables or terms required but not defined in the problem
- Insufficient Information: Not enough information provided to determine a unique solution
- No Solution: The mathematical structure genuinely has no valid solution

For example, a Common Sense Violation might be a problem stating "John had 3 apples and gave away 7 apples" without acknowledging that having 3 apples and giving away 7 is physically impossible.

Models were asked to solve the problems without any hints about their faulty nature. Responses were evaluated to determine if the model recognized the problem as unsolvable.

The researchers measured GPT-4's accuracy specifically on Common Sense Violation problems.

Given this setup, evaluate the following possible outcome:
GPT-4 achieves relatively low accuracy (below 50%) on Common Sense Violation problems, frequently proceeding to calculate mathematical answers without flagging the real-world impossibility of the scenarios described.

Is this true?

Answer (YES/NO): YES